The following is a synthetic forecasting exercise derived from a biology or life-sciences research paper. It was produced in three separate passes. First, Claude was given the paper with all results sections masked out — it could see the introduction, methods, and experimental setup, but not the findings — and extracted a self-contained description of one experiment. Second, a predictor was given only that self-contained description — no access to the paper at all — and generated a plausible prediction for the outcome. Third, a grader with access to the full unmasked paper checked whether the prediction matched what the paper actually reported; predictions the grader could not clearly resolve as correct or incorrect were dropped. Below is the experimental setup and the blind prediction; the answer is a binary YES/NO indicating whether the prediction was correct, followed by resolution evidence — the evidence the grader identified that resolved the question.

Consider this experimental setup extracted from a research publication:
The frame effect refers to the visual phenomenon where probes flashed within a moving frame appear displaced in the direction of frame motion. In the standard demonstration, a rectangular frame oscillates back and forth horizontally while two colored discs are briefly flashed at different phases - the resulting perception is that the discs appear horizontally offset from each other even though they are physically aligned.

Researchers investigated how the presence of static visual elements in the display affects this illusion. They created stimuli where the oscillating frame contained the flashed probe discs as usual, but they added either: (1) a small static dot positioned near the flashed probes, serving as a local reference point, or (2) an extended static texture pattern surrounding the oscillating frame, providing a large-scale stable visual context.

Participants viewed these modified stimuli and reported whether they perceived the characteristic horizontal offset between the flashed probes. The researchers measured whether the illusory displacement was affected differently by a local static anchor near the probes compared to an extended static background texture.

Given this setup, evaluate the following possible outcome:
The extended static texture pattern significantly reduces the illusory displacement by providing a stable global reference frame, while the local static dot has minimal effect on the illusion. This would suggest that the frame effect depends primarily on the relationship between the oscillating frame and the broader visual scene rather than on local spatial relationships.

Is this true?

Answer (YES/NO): NO